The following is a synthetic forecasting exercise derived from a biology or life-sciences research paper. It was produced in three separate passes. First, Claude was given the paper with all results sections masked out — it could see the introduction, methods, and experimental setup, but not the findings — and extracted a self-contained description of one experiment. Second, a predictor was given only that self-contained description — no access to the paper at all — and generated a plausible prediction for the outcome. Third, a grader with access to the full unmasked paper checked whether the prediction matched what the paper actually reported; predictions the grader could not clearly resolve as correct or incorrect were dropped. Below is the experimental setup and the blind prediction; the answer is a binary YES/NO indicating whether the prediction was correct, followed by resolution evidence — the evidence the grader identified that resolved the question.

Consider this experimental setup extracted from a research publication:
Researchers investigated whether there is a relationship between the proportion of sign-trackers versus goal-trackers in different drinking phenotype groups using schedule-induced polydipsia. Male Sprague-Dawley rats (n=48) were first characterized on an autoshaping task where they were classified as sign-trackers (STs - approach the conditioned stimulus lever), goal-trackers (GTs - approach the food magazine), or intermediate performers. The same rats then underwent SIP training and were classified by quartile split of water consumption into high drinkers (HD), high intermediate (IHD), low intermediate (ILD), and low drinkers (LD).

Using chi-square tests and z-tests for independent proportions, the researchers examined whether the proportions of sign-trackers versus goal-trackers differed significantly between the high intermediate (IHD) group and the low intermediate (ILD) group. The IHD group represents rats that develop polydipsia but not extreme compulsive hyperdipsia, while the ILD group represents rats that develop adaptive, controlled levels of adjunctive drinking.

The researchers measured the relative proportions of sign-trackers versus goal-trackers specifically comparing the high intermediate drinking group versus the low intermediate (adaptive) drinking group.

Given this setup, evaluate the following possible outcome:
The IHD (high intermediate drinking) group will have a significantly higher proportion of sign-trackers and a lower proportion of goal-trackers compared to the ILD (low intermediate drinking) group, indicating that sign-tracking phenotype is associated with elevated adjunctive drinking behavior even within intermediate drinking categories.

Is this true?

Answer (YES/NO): NO